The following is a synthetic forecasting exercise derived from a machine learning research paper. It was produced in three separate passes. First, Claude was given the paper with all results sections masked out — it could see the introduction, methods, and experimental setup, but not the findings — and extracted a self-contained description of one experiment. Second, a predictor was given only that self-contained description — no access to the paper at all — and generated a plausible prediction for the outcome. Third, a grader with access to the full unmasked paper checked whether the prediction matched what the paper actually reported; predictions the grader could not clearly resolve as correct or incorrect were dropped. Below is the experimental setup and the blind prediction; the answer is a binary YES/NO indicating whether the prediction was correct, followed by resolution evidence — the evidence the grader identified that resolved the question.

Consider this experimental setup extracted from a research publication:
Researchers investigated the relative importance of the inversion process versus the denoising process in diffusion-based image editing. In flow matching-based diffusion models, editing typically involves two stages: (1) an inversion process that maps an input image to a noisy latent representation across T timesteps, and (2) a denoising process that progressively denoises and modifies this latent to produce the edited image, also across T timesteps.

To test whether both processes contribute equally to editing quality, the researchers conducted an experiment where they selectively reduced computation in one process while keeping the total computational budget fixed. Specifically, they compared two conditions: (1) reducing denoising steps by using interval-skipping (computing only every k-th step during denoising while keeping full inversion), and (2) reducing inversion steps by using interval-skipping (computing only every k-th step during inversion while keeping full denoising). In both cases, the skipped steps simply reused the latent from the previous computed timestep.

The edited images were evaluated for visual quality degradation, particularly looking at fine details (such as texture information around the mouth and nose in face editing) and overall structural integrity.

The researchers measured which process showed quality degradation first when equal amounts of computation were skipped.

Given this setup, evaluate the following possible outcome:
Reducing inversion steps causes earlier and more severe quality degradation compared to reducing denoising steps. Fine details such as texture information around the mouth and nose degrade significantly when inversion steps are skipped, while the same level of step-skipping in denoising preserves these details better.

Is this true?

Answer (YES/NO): NO